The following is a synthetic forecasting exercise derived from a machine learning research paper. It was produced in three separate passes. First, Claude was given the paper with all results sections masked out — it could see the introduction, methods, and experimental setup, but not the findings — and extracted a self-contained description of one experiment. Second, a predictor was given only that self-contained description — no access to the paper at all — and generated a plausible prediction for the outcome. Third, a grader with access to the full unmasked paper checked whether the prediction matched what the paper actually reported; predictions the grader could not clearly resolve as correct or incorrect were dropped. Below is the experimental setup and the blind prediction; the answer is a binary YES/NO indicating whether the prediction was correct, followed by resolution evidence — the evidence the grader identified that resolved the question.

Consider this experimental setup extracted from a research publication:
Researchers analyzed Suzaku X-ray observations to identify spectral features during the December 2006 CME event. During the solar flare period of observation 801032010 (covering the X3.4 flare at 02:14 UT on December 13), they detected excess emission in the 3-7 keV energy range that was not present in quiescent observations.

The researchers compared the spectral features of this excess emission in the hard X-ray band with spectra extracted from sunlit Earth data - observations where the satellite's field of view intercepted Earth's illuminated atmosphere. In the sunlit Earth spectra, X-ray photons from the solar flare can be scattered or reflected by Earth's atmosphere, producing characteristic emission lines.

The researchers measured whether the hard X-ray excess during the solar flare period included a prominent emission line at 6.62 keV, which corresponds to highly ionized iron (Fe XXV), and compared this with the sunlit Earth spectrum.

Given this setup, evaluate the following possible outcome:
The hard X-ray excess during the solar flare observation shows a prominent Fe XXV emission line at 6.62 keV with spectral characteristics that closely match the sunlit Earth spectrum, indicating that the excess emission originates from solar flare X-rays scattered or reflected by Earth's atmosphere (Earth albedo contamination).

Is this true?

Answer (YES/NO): YES